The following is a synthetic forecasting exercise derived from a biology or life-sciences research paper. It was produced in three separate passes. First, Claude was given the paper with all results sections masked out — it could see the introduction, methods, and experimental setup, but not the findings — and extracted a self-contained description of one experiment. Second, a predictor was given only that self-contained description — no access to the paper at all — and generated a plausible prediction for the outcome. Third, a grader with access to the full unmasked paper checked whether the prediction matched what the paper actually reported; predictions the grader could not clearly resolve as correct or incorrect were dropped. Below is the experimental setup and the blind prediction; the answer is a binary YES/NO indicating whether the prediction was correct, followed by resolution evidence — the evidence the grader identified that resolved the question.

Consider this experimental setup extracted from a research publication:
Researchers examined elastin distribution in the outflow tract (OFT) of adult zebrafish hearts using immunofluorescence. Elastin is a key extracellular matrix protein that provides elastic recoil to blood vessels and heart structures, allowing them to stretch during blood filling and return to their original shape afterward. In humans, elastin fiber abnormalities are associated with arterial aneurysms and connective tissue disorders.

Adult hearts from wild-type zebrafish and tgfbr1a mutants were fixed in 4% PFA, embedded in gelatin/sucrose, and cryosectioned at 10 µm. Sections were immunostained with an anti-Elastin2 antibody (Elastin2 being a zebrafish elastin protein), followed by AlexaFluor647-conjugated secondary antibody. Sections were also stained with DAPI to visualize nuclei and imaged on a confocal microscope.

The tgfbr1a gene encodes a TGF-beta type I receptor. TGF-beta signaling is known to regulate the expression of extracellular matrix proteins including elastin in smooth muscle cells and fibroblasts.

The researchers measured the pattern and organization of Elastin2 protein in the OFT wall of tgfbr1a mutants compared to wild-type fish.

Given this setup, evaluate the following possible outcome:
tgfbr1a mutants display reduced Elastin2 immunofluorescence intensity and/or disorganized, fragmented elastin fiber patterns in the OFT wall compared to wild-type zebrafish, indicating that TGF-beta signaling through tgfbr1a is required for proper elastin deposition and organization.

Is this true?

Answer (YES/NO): YES